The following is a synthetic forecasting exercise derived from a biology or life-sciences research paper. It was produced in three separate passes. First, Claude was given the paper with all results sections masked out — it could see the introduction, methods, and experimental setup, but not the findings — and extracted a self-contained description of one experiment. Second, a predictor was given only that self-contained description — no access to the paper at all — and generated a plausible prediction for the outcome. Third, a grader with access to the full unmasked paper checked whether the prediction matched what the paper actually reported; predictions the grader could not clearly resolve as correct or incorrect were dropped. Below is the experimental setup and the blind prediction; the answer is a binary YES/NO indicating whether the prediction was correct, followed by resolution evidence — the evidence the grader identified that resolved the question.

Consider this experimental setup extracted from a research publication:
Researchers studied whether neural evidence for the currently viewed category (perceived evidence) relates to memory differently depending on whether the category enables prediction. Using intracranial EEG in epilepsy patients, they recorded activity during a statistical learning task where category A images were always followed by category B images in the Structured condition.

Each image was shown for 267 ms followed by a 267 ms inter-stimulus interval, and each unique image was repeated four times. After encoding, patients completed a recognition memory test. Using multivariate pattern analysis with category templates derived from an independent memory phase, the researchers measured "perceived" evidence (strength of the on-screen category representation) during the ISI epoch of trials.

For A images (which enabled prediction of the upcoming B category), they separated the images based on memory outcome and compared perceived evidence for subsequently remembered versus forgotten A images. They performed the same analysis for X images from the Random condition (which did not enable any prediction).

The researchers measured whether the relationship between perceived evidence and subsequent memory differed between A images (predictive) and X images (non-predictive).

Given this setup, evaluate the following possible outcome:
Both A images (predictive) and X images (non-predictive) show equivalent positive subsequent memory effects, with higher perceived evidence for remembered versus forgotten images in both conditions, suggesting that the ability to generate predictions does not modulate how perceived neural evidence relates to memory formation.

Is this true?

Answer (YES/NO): NO